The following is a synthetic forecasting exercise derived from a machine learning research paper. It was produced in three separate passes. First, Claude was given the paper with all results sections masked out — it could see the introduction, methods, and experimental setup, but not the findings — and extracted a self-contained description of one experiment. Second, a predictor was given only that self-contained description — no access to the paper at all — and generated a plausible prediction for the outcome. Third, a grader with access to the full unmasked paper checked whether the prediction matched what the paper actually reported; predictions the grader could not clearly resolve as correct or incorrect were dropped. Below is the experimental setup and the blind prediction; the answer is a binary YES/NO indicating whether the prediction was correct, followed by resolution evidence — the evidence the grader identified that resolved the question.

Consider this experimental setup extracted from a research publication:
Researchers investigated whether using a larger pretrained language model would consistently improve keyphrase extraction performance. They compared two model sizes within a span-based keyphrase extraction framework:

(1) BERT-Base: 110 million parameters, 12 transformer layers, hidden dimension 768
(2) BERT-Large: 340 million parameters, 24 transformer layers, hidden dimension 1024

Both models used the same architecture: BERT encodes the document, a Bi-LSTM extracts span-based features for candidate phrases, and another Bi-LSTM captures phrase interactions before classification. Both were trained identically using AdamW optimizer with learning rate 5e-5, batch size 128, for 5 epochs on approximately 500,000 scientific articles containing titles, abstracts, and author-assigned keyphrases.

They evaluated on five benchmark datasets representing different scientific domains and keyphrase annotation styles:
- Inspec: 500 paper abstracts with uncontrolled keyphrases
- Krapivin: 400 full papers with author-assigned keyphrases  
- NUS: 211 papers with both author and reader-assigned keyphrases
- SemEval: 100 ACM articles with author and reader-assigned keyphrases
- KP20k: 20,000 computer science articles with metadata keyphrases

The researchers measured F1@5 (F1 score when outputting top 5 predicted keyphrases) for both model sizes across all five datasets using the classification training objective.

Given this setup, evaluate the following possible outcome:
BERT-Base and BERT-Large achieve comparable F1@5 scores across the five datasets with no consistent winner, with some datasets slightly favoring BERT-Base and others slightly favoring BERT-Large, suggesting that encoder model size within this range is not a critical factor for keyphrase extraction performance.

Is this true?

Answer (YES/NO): YES